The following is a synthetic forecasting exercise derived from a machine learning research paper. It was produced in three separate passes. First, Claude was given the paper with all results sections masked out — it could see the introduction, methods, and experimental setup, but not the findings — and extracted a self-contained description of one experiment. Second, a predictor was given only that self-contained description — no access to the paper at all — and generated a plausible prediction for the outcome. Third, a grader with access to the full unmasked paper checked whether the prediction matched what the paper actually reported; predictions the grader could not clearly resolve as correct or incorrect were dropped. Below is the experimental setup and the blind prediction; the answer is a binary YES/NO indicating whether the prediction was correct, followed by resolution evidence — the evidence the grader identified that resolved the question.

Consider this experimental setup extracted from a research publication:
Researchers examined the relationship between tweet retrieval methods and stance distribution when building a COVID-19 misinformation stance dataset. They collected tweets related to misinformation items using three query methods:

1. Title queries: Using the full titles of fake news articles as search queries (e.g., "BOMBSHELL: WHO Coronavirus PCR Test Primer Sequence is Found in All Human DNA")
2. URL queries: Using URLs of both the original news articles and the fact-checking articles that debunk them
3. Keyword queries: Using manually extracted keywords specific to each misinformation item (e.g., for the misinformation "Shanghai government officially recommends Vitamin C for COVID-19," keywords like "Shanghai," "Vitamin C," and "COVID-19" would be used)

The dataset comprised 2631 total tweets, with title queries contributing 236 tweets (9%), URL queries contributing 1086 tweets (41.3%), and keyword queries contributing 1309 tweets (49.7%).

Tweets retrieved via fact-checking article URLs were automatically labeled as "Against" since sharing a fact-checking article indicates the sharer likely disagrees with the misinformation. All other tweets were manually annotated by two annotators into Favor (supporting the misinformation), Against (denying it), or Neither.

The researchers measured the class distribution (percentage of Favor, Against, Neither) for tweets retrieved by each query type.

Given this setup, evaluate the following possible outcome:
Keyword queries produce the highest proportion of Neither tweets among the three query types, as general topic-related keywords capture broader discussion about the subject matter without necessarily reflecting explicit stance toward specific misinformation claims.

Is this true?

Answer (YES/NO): YES